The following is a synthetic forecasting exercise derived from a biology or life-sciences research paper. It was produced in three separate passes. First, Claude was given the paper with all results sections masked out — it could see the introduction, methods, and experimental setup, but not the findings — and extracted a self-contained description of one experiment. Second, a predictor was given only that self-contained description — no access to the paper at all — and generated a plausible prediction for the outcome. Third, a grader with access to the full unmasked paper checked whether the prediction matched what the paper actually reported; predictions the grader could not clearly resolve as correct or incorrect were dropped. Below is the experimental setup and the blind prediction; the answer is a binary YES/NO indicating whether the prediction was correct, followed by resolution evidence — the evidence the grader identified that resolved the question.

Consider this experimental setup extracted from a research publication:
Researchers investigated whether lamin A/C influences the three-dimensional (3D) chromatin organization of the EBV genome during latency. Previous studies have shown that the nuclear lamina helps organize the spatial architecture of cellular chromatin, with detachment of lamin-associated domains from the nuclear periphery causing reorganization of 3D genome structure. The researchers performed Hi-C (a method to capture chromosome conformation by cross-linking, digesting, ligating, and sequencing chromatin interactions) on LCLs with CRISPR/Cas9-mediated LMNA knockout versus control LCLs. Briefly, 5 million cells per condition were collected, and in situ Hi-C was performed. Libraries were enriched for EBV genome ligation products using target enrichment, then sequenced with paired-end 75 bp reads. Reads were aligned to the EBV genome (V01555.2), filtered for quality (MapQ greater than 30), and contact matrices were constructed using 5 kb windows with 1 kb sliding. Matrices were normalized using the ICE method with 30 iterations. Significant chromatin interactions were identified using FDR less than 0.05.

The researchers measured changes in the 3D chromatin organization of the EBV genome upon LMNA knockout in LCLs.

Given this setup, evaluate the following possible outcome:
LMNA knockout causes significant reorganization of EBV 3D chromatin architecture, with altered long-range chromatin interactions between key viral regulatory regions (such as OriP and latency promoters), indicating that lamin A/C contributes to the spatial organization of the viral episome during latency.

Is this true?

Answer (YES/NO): NO